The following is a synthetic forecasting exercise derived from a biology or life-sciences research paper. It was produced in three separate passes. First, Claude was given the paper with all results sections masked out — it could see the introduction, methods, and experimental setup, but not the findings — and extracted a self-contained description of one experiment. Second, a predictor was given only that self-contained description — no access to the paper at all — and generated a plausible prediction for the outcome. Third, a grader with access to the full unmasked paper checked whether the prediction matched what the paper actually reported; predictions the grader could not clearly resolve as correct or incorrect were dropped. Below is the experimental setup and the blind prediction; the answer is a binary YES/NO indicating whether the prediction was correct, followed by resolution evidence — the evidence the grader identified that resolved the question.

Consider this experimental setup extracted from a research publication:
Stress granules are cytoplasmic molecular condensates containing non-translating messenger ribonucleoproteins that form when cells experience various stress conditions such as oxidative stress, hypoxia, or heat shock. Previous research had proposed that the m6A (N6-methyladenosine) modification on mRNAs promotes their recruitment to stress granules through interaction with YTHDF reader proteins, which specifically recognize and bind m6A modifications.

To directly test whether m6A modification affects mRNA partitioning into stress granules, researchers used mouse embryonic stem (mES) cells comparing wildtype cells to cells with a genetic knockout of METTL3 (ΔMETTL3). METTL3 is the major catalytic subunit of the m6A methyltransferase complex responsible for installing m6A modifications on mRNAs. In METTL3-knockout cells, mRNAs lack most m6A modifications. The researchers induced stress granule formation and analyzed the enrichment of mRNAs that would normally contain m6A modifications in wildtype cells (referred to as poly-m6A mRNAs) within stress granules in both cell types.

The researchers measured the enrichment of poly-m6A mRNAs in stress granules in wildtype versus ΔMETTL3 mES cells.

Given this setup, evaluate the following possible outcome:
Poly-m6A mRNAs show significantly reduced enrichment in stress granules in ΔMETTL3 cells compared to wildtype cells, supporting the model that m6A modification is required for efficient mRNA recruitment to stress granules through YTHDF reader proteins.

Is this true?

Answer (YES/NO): NO